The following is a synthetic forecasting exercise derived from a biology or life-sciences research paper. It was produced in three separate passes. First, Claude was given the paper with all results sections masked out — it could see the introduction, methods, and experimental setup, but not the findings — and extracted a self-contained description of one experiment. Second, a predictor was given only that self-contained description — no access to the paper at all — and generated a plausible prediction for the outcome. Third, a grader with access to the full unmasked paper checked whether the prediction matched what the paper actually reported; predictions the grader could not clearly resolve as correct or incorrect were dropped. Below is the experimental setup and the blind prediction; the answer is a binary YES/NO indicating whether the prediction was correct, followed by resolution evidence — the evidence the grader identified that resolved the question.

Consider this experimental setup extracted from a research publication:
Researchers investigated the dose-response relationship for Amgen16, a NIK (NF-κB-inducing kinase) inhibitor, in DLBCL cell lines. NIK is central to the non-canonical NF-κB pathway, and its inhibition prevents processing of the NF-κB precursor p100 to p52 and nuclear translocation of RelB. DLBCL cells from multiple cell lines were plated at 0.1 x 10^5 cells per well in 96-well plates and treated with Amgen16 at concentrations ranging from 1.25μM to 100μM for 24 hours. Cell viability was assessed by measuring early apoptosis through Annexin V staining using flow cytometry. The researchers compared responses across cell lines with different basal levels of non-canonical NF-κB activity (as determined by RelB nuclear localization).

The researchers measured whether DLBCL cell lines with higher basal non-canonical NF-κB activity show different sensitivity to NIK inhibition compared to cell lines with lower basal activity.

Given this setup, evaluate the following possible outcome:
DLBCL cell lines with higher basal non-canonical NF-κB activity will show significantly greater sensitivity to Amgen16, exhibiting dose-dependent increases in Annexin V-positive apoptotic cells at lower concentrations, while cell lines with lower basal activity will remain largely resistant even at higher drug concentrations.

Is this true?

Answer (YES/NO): YES